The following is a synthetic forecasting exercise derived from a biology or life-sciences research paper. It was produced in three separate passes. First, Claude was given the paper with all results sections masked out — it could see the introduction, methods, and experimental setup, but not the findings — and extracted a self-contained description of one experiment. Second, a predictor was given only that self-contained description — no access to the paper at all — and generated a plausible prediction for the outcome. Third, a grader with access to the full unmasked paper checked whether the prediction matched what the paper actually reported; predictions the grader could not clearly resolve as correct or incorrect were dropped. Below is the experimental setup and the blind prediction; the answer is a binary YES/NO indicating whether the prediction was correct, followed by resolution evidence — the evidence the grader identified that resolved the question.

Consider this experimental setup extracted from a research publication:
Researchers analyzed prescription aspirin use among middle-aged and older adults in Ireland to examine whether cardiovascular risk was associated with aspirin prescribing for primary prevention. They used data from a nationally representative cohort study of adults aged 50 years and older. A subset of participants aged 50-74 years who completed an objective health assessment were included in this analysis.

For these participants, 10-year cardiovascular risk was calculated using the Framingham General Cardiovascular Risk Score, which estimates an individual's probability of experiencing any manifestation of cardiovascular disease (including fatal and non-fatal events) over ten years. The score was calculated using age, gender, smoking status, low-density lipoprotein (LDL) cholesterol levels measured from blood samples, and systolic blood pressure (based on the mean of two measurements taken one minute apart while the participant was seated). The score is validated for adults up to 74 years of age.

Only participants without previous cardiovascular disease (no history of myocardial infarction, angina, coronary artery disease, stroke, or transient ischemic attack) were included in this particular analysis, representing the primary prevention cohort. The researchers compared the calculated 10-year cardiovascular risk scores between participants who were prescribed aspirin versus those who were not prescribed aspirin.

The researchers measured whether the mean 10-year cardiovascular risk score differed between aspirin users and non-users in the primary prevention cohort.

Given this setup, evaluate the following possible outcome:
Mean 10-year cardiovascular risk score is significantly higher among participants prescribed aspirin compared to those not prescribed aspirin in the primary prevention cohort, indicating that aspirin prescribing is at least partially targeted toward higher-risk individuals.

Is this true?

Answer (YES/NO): YES